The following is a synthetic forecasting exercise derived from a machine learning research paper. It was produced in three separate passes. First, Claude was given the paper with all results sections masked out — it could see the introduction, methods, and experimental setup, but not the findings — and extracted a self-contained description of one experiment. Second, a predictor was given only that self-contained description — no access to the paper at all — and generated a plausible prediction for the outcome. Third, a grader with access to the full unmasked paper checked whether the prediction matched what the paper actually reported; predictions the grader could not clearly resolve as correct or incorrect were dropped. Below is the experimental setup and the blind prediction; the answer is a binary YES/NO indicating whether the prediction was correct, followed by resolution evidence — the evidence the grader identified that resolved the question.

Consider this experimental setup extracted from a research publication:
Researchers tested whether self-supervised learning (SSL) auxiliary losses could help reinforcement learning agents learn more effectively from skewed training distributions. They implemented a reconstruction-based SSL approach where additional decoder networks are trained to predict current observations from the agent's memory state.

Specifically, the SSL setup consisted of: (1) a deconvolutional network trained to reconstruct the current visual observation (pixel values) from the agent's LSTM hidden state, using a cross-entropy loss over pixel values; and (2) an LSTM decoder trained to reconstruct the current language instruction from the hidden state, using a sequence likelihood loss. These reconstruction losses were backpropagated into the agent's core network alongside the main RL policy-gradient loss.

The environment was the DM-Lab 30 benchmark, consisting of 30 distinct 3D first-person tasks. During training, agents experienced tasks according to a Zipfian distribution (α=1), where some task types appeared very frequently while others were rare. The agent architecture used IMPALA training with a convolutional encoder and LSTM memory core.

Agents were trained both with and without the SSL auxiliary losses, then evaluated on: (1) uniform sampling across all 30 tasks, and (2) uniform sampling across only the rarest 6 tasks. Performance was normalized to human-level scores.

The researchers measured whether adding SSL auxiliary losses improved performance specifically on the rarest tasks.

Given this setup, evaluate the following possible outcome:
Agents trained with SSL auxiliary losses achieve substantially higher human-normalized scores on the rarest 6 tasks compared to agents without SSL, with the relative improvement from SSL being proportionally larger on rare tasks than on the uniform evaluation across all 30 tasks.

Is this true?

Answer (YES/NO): NO